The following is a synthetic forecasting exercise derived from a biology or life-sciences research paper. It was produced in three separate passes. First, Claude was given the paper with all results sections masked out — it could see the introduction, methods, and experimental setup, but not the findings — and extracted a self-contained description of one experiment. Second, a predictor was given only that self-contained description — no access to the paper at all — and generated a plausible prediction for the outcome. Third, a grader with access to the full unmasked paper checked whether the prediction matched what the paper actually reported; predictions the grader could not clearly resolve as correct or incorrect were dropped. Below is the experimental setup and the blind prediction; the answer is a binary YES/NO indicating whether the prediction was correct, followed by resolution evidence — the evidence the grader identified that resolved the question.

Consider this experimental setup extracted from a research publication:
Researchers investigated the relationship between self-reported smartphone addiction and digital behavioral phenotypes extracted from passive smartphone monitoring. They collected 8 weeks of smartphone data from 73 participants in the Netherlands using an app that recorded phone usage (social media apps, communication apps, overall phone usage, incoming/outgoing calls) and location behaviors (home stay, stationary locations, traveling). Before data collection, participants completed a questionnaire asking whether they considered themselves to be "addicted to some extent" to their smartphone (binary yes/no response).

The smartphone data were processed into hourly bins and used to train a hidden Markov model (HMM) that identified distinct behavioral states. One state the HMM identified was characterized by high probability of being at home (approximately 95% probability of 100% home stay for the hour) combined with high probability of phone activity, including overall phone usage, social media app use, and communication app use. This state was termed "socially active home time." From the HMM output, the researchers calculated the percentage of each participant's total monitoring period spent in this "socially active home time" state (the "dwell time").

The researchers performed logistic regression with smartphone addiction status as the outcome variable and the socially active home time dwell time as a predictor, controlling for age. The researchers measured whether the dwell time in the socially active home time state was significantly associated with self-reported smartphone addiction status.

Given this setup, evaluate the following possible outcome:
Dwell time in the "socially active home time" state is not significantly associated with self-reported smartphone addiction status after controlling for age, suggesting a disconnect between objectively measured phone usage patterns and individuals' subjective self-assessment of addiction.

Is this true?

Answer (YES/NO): NO